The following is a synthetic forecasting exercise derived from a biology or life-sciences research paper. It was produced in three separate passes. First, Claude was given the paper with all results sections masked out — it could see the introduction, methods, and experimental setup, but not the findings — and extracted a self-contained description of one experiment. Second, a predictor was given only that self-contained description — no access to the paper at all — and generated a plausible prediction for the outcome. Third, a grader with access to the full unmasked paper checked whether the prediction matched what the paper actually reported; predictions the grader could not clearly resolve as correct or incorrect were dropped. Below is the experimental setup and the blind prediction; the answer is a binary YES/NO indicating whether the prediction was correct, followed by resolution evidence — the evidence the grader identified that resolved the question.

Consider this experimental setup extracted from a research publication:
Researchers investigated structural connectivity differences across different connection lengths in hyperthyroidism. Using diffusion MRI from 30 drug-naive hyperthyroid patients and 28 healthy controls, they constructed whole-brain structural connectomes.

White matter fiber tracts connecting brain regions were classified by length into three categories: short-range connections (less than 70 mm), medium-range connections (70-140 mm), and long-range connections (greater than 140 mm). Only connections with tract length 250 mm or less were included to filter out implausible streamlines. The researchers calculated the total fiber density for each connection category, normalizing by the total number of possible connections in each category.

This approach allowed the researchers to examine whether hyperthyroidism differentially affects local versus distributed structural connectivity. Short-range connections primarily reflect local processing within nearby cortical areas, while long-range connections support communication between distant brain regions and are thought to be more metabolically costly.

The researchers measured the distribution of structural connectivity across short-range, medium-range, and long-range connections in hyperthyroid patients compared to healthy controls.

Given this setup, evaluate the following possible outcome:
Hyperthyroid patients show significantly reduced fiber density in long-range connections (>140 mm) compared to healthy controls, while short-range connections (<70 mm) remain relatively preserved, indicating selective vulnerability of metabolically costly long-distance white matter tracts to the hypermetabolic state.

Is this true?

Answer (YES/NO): NO